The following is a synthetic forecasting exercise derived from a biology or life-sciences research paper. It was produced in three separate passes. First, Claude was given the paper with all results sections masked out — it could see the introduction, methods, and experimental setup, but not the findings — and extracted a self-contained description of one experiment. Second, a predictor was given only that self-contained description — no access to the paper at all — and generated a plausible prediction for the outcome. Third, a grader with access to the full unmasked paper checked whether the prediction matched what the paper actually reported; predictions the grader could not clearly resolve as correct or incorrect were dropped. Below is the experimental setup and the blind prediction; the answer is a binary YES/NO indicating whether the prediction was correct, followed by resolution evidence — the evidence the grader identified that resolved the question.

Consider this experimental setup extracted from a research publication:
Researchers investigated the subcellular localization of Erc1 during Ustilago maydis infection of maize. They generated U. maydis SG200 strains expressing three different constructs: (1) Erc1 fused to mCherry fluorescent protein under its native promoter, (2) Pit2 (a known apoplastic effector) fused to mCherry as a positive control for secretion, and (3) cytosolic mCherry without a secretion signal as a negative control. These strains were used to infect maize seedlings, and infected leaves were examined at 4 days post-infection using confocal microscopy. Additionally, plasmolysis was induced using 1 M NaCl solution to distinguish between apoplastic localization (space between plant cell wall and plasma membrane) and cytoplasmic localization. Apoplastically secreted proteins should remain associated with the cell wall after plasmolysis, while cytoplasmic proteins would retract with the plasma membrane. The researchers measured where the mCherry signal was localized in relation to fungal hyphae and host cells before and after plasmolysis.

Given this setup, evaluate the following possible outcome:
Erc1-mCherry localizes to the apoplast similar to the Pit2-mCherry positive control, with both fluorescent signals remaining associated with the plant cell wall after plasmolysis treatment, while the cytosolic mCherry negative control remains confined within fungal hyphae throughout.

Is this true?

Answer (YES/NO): YES